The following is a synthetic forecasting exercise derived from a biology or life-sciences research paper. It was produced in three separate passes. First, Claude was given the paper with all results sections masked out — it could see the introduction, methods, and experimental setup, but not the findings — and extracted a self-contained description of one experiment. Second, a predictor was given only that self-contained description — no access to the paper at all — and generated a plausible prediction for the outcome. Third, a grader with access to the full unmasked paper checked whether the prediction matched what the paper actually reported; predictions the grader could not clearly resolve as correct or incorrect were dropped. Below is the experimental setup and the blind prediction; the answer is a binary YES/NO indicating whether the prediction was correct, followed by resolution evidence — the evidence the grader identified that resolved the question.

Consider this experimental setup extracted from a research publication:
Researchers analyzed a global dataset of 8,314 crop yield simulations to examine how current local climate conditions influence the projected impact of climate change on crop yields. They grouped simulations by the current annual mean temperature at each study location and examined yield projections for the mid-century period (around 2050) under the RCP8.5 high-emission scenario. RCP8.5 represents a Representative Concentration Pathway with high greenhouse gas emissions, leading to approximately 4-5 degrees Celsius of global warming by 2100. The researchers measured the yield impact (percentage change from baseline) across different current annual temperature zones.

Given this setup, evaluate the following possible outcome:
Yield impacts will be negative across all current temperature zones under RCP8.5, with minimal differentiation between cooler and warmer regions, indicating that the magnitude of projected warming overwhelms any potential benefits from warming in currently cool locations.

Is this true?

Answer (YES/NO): NO